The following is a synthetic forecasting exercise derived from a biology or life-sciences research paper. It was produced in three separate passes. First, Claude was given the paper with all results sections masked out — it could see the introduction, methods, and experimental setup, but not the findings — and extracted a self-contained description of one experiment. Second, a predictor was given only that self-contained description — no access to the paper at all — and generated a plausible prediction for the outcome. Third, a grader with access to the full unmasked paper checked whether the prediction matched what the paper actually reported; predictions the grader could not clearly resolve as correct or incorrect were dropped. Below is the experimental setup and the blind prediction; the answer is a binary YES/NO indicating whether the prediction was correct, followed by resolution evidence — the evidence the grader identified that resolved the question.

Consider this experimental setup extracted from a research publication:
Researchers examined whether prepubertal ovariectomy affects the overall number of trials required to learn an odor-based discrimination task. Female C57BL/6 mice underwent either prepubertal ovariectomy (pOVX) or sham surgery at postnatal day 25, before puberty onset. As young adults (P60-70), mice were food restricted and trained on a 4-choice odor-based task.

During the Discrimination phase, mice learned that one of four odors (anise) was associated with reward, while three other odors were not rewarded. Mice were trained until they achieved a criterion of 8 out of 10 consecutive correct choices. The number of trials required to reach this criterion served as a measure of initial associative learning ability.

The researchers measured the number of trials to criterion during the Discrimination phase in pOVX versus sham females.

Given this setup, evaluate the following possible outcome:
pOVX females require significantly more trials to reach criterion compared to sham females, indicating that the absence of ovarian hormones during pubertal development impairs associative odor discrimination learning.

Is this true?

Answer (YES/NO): NO